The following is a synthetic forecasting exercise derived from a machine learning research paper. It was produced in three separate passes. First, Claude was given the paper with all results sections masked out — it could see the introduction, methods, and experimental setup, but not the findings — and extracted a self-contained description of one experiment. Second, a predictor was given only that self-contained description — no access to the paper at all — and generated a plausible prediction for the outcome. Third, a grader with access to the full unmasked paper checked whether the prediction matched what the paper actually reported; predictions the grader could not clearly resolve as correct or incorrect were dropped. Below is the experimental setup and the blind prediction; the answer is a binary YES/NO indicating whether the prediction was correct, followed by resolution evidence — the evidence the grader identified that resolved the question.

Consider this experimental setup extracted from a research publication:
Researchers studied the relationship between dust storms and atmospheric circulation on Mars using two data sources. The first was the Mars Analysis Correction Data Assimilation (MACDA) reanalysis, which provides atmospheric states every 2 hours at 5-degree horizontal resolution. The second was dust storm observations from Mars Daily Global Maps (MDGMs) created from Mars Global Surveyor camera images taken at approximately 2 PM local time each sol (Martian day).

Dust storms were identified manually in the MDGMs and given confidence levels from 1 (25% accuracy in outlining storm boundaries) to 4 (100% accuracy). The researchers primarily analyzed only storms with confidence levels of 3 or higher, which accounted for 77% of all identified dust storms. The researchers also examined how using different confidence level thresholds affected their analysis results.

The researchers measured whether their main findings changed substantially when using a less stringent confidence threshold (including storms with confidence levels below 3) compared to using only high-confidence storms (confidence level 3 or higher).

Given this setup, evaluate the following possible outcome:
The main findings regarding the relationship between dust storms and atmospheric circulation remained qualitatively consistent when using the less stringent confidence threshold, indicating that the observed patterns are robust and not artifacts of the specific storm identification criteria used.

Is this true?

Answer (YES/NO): YES